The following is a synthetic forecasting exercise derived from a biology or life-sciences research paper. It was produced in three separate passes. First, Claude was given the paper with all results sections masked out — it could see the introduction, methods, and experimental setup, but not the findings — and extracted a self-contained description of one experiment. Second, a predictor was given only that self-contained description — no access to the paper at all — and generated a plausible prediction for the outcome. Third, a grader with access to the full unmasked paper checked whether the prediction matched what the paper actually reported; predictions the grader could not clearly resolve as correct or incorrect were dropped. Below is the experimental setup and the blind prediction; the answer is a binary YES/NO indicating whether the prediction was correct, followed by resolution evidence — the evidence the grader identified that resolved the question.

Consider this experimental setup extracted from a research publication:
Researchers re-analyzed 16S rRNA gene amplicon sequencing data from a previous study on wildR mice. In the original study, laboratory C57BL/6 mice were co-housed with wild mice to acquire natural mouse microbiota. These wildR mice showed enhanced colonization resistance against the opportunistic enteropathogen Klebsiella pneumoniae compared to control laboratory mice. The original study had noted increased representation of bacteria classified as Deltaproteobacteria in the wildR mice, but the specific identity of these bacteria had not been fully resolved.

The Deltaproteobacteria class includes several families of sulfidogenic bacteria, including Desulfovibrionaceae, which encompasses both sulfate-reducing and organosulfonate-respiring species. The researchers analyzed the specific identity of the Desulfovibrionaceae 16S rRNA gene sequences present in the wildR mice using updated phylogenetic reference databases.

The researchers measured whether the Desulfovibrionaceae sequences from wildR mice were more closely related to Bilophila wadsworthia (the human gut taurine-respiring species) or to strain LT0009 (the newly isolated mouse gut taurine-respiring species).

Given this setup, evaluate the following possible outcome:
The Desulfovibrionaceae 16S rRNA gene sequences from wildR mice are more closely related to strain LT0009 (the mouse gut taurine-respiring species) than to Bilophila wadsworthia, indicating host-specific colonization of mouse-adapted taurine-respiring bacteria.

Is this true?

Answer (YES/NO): YES